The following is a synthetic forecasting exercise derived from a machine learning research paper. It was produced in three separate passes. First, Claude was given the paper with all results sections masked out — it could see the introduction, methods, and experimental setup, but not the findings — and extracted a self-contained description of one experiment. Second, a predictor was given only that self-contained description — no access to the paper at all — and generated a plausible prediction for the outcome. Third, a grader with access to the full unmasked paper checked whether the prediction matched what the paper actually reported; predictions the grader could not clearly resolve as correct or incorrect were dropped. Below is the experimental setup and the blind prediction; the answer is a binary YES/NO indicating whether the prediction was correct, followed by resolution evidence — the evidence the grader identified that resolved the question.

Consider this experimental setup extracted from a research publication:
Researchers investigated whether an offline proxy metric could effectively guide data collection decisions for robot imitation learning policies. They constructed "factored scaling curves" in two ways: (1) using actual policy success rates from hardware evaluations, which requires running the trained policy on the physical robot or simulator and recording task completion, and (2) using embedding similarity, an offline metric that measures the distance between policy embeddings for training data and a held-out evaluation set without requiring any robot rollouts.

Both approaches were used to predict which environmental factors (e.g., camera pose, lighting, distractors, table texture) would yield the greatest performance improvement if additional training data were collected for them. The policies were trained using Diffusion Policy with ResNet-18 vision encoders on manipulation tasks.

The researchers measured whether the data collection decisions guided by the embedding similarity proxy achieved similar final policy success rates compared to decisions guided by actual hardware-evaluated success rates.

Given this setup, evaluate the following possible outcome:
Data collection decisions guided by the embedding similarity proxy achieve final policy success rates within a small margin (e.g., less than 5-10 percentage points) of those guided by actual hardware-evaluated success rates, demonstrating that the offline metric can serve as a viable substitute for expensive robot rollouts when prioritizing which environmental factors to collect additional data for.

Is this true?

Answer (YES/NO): YES